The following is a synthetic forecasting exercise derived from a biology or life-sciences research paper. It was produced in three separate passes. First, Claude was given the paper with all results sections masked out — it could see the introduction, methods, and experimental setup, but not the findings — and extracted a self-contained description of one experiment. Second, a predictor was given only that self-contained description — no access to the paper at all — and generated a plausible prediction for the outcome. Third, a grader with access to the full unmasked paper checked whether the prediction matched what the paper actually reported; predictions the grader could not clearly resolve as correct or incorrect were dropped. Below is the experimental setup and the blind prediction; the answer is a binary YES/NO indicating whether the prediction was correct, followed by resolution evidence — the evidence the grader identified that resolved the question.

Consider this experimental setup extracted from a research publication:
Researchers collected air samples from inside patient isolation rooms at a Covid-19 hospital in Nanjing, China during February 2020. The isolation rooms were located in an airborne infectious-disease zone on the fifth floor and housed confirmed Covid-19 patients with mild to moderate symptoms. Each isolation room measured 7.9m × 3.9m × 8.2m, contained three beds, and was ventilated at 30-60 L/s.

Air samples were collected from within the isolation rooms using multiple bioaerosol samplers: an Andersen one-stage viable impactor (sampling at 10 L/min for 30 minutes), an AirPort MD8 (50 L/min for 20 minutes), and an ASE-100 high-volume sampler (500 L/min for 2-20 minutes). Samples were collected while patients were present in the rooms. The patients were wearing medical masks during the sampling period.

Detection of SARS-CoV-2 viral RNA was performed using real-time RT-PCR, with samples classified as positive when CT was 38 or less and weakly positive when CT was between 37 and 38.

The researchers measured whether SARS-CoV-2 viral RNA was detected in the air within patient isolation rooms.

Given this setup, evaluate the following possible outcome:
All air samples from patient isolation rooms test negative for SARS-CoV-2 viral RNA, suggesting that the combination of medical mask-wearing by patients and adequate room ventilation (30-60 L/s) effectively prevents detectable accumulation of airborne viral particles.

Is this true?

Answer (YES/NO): YES